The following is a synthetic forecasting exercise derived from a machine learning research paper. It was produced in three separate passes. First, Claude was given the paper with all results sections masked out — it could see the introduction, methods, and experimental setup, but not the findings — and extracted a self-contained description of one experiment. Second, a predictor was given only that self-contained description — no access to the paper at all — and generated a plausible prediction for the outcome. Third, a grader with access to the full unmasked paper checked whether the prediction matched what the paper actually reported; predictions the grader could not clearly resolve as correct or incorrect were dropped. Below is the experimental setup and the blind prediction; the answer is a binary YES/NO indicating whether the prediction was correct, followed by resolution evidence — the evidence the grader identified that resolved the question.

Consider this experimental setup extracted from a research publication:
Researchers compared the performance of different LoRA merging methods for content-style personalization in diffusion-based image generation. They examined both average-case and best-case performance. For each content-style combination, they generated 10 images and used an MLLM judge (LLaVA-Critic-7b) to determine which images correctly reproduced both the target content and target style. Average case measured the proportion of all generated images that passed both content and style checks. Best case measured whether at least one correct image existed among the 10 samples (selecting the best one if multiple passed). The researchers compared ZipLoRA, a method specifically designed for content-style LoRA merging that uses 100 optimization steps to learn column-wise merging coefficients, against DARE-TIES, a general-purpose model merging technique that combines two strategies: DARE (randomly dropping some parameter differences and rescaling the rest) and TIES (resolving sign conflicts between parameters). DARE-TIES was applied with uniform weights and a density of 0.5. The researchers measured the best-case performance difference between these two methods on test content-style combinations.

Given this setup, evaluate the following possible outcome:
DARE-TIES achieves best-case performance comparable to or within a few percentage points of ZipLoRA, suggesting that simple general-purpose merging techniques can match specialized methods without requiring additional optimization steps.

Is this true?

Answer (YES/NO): NO